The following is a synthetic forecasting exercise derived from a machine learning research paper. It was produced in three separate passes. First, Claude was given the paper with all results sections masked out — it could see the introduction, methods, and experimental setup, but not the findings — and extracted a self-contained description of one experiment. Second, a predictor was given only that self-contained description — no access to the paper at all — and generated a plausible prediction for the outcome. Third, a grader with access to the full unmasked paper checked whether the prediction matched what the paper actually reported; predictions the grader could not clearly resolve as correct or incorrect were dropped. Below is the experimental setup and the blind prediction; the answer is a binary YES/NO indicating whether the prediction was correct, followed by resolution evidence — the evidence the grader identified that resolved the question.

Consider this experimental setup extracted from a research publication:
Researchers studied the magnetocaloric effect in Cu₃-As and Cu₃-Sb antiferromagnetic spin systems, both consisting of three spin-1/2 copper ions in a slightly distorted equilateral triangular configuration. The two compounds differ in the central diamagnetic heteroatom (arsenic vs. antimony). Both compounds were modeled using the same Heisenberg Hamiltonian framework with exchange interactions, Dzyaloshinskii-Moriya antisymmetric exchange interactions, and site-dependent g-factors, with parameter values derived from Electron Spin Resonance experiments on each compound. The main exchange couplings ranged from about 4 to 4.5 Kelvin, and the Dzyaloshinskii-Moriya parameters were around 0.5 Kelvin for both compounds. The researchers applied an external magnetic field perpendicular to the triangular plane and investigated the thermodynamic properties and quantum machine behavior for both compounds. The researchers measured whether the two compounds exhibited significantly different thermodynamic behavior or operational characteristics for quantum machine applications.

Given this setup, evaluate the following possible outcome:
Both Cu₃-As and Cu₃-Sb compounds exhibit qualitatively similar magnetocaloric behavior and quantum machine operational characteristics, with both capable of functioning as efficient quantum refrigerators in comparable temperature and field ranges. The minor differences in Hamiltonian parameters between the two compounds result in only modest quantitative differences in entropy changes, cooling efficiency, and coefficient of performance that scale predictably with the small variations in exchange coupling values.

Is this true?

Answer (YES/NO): YES